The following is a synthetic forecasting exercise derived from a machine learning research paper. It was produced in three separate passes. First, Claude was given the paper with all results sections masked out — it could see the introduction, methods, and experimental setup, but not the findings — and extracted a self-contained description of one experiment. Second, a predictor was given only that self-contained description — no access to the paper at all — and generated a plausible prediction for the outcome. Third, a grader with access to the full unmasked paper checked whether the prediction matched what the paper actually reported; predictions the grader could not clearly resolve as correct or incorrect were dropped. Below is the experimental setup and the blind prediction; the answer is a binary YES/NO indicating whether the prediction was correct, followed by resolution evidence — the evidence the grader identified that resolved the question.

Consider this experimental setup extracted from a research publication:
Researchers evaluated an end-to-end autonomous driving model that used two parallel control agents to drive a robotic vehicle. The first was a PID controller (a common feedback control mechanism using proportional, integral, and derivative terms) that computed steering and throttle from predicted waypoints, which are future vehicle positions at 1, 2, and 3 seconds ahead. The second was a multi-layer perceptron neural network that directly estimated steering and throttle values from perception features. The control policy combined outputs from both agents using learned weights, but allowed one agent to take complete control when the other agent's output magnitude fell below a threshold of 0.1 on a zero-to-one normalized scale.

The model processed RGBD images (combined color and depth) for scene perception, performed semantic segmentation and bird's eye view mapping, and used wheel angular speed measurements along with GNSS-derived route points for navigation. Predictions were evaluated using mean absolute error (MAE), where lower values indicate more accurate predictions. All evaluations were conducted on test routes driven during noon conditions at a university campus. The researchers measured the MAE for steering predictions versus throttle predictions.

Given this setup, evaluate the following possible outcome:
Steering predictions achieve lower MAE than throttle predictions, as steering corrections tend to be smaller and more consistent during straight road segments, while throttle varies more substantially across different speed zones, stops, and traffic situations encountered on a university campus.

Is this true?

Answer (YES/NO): NO